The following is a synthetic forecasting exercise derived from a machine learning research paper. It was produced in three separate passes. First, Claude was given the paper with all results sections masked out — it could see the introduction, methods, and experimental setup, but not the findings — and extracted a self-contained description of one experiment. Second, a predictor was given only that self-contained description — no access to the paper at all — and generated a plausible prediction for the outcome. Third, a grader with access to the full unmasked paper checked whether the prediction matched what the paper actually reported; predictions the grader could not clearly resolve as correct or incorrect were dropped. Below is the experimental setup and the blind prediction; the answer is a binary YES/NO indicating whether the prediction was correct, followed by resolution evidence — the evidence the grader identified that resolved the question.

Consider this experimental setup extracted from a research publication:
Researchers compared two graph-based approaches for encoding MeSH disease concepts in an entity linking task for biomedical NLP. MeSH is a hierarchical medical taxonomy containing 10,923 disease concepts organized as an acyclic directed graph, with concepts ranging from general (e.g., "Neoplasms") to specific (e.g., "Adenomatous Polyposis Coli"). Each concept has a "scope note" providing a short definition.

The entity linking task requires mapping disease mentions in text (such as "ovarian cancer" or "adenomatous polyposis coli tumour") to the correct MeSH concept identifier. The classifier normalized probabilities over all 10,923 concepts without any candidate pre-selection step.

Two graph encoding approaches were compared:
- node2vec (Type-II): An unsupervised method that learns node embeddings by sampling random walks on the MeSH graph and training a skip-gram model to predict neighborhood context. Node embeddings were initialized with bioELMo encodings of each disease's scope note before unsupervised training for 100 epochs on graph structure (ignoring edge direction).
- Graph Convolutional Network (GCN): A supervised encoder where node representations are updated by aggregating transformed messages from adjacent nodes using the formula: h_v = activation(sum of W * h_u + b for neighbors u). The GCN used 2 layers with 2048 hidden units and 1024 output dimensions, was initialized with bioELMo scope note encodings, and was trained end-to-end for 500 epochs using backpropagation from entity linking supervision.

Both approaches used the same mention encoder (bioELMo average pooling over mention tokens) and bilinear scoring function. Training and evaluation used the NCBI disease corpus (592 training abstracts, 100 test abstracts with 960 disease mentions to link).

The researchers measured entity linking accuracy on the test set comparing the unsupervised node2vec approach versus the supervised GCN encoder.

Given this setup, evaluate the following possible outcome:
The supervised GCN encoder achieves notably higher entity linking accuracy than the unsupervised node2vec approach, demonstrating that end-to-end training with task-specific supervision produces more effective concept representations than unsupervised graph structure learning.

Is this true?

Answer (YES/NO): NO